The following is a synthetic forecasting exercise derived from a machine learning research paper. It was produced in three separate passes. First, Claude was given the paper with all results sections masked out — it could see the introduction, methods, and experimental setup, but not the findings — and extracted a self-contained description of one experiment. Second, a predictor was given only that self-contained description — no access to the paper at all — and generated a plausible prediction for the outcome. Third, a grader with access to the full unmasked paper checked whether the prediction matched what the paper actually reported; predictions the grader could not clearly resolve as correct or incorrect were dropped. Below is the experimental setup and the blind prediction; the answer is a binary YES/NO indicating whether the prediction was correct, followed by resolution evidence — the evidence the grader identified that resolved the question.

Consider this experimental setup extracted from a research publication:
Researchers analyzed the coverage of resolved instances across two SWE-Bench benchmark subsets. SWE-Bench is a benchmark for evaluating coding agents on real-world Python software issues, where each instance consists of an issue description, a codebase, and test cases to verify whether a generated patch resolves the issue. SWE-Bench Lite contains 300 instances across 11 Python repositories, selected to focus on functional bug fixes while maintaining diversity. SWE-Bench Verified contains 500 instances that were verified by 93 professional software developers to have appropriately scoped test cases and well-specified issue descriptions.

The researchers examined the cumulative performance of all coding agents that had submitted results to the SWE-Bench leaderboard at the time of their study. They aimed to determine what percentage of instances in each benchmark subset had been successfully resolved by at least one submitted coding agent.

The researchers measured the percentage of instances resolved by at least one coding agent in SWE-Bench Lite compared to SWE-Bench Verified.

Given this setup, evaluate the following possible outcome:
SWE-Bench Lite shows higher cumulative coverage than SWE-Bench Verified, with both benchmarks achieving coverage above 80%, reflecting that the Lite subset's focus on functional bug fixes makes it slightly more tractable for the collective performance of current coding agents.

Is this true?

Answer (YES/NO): NO